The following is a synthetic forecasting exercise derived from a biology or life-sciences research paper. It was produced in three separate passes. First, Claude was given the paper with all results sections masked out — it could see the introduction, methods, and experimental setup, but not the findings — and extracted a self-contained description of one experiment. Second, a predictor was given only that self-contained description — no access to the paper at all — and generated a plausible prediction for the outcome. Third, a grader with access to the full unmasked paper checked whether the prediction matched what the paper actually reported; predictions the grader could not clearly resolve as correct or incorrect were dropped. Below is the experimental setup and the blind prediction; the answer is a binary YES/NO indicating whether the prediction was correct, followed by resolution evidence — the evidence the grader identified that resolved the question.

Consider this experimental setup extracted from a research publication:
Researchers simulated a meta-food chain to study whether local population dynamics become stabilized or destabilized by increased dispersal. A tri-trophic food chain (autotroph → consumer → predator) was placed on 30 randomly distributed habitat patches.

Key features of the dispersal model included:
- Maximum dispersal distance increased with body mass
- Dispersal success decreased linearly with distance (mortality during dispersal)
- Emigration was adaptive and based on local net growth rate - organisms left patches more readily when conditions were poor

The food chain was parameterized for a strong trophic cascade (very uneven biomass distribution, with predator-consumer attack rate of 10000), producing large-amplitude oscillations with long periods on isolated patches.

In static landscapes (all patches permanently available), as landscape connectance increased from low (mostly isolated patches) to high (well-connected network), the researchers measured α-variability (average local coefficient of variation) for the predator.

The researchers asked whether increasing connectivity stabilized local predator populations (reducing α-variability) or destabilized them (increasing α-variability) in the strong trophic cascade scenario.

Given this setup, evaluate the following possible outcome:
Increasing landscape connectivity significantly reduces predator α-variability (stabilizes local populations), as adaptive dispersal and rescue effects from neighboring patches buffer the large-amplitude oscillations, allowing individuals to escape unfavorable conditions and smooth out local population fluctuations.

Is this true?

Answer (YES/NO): NO